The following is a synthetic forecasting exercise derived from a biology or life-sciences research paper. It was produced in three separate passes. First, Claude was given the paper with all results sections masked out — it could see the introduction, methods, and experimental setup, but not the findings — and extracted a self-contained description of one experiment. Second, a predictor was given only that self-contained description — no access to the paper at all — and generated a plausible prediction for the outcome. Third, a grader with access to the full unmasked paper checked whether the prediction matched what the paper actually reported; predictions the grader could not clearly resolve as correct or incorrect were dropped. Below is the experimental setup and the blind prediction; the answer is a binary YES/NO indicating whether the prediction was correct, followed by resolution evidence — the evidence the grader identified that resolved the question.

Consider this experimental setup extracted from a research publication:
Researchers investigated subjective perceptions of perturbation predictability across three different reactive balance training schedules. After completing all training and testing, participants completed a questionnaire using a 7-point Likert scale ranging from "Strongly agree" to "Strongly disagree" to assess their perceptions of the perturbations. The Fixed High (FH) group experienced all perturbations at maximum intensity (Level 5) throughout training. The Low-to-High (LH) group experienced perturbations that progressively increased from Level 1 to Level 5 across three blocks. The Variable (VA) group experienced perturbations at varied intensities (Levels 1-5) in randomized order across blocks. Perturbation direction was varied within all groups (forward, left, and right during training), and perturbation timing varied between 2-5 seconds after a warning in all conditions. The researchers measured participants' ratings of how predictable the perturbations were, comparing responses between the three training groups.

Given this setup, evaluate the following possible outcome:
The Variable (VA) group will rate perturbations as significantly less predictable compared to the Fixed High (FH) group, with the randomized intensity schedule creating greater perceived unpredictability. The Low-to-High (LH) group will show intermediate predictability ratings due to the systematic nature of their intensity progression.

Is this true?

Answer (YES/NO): NO